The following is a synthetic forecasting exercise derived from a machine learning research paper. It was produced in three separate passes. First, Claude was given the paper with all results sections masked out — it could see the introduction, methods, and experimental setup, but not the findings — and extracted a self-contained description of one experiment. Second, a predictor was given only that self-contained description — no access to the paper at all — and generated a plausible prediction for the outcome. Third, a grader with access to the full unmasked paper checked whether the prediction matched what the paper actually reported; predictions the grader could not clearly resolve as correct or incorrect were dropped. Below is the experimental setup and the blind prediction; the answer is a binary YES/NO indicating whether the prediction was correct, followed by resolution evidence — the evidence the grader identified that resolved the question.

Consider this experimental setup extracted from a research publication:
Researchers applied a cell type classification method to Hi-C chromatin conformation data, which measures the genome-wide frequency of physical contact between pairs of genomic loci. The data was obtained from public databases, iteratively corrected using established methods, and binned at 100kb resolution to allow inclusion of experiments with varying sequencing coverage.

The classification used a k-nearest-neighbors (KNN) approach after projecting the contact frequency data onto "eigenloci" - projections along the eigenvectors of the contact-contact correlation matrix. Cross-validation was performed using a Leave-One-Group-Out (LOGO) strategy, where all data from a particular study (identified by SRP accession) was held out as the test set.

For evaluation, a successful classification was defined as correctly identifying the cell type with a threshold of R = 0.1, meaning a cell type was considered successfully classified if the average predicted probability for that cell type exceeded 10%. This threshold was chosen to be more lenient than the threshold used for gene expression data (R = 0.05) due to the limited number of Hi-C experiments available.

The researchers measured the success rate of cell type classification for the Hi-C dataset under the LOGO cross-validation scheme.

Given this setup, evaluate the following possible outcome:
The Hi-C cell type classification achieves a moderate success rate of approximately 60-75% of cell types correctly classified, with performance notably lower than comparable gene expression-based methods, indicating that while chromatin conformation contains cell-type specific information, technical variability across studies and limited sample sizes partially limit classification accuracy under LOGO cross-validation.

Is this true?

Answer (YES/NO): YES